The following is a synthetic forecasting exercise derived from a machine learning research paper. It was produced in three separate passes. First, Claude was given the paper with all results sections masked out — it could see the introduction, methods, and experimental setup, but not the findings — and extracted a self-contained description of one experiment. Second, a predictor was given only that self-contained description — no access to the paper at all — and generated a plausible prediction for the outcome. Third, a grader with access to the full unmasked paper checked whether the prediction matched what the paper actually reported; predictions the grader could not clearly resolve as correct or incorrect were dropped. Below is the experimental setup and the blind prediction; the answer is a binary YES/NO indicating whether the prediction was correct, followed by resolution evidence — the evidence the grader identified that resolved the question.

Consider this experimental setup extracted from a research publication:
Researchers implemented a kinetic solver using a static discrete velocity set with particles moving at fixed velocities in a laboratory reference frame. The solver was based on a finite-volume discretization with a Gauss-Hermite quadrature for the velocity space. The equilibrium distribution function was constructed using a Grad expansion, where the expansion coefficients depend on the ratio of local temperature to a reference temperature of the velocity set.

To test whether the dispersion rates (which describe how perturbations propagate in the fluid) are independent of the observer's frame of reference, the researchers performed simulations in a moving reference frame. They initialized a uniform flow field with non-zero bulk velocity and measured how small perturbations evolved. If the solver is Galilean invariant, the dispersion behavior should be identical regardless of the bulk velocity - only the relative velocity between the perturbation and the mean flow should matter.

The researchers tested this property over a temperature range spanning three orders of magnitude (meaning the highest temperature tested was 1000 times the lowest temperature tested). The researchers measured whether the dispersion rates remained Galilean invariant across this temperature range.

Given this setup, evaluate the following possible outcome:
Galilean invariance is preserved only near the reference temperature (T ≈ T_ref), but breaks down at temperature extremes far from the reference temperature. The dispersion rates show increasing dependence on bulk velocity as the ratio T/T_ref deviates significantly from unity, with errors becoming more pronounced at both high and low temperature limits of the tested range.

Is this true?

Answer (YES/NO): NO